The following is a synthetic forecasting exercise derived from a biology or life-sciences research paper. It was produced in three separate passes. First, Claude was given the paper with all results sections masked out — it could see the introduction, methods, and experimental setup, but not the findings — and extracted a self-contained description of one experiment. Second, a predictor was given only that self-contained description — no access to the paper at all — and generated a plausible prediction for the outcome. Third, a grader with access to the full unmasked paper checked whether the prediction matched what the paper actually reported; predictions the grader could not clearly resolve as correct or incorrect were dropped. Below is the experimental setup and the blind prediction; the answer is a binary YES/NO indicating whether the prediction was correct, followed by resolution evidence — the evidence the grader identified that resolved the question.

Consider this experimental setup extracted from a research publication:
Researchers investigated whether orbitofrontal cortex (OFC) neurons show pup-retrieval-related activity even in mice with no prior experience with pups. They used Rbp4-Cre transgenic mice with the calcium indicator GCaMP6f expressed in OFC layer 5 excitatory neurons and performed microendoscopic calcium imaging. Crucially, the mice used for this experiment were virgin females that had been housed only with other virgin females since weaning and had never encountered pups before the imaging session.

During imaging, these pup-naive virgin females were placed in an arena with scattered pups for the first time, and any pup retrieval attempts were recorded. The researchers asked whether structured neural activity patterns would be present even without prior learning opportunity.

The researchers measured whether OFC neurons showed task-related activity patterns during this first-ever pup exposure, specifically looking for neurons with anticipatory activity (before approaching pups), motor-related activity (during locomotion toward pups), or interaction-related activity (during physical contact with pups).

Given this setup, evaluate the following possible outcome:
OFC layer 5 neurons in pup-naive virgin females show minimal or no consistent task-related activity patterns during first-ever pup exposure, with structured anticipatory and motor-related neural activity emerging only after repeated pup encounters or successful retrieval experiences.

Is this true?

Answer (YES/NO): NO